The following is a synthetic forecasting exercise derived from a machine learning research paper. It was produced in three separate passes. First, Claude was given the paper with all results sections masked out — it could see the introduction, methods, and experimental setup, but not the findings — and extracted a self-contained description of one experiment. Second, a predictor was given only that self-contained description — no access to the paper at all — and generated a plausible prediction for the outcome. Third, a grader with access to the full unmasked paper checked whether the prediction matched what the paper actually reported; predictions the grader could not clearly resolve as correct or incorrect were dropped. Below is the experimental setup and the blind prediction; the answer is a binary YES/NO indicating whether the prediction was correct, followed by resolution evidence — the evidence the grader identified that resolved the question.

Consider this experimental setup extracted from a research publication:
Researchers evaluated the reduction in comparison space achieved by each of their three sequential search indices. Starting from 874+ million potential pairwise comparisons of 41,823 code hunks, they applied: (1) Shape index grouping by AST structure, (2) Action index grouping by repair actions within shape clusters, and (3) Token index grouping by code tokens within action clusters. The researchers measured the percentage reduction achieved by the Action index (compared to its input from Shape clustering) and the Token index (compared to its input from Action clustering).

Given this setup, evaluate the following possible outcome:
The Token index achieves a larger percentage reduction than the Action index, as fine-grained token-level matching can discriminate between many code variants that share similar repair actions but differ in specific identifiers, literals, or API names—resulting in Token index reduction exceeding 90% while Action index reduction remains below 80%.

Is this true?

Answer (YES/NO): NO